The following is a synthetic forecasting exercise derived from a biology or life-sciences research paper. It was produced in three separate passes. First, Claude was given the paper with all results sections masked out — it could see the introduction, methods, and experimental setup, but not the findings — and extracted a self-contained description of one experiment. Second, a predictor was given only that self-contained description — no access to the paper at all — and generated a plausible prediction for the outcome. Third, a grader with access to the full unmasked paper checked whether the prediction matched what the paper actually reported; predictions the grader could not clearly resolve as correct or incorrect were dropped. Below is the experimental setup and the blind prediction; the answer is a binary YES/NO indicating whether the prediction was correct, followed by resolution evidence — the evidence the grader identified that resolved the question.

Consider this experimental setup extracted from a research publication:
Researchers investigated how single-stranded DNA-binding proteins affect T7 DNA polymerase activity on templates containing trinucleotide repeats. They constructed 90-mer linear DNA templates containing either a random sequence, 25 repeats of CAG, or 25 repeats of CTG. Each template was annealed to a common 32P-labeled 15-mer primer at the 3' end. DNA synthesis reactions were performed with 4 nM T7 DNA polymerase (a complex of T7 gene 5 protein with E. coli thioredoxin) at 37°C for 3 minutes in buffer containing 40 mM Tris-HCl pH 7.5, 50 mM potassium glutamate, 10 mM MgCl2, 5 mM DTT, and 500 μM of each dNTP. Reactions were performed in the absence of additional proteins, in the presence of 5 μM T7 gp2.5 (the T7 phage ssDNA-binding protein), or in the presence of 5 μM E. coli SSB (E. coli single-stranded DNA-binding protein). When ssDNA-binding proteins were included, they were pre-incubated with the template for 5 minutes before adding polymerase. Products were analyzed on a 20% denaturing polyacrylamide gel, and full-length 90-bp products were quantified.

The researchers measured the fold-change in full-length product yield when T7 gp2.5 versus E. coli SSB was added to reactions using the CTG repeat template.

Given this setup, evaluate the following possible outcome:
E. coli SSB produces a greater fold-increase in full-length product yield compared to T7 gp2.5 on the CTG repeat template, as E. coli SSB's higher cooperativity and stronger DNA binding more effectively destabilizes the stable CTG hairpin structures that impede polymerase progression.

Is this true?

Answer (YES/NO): YES